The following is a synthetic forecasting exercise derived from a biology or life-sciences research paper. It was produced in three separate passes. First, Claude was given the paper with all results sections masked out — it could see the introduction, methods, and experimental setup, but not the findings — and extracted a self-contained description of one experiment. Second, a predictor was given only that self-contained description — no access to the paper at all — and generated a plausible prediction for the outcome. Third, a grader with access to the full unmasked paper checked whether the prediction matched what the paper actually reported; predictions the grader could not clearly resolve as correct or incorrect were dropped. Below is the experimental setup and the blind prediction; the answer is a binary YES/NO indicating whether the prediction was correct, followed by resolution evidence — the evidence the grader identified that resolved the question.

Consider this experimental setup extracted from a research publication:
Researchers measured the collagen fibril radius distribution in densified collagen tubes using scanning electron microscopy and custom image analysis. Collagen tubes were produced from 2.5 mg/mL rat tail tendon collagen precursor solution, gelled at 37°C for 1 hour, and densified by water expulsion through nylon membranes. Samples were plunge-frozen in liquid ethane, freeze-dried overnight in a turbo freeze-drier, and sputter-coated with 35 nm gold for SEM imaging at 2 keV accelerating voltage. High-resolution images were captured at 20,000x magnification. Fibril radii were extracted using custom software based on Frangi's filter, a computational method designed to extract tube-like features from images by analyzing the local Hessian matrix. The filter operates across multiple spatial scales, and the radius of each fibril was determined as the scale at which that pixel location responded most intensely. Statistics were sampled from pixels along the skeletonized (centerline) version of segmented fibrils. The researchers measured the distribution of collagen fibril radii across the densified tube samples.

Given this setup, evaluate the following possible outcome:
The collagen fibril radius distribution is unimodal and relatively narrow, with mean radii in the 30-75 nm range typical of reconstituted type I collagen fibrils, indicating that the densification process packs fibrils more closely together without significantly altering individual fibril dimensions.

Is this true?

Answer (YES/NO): NO